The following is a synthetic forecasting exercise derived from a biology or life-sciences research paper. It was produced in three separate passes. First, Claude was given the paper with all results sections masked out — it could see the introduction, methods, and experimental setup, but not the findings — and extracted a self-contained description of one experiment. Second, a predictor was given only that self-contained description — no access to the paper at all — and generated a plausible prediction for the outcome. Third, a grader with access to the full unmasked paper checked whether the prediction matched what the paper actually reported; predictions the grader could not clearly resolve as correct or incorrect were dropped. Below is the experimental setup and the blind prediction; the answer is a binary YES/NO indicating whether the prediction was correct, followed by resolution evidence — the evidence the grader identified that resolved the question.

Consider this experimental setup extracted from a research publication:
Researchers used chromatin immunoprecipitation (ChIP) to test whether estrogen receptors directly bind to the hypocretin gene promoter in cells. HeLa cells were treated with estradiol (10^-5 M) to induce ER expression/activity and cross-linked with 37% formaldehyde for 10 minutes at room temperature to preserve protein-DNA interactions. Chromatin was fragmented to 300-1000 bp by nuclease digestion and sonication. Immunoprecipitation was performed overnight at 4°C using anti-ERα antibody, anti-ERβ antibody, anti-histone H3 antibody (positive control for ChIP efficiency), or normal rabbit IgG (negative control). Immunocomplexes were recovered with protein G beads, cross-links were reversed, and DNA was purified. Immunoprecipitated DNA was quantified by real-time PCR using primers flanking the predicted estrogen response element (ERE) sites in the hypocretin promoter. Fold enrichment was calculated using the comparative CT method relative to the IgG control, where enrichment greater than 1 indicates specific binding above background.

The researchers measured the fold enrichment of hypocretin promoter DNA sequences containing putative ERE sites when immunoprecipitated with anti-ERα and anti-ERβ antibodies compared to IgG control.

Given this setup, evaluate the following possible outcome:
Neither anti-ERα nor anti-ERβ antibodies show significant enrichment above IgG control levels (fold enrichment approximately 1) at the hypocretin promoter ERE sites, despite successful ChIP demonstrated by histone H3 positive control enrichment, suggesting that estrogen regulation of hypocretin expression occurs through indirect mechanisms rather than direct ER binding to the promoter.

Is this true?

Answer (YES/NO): NO